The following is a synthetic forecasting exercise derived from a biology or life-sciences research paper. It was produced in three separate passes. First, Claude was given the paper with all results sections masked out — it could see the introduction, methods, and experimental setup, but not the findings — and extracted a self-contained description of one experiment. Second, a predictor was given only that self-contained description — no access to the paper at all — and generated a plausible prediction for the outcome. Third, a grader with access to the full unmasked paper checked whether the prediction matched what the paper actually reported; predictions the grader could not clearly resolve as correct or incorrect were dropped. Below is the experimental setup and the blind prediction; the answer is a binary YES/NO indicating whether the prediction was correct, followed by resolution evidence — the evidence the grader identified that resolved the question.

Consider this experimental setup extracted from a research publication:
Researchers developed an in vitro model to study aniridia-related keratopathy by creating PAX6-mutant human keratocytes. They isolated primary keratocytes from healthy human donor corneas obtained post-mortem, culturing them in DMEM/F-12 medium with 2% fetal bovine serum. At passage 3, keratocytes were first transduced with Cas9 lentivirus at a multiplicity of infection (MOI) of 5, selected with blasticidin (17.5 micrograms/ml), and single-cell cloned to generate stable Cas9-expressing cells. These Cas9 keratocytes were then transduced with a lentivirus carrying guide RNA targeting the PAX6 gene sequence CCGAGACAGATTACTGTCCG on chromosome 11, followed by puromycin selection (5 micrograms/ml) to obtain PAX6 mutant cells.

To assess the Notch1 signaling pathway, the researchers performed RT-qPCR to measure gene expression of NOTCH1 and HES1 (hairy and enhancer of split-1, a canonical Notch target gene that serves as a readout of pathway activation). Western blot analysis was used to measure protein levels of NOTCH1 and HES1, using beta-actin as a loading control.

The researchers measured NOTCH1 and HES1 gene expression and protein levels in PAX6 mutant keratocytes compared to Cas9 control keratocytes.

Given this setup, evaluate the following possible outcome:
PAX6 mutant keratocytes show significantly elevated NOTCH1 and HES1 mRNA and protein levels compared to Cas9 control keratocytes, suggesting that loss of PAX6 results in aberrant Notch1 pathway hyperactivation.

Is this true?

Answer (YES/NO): NO